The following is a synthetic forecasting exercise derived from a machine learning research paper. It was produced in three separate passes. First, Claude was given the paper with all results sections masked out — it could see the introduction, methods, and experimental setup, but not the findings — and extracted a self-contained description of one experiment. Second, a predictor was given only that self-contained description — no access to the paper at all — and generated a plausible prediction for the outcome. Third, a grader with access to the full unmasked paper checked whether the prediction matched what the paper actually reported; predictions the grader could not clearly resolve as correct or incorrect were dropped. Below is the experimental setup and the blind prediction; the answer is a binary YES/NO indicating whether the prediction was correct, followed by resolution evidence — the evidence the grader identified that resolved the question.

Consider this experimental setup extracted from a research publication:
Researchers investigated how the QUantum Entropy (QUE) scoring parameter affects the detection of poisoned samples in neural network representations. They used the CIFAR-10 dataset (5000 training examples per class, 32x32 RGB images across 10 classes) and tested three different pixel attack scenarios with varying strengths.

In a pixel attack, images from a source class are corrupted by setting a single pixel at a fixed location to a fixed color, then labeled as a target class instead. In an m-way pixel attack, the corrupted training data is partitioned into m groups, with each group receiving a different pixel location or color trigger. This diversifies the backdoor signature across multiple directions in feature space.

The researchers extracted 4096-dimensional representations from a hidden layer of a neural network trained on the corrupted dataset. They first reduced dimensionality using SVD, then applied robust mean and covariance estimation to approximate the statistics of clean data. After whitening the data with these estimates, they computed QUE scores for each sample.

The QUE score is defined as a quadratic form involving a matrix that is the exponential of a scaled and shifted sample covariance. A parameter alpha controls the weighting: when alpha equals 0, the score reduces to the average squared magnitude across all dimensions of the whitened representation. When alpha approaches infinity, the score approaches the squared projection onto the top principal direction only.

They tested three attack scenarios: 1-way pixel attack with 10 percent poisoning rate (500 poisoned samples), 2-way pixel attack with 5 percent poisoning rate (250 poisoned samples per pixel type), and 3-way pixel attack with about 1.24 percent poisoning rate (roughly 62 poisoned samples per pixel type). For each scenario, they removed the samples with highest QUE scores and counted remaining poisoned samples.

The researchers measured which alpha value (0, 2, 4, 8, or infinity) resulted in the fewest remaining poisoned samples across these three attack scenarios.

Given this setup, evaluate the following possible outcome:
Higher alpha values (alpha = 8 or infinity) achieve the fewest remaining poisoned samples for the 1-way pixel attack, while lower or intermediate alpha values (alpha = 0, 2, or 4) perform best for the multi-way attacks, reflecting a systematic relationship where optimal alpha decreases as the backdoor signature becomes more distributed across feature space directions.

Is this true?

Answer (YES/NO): NO